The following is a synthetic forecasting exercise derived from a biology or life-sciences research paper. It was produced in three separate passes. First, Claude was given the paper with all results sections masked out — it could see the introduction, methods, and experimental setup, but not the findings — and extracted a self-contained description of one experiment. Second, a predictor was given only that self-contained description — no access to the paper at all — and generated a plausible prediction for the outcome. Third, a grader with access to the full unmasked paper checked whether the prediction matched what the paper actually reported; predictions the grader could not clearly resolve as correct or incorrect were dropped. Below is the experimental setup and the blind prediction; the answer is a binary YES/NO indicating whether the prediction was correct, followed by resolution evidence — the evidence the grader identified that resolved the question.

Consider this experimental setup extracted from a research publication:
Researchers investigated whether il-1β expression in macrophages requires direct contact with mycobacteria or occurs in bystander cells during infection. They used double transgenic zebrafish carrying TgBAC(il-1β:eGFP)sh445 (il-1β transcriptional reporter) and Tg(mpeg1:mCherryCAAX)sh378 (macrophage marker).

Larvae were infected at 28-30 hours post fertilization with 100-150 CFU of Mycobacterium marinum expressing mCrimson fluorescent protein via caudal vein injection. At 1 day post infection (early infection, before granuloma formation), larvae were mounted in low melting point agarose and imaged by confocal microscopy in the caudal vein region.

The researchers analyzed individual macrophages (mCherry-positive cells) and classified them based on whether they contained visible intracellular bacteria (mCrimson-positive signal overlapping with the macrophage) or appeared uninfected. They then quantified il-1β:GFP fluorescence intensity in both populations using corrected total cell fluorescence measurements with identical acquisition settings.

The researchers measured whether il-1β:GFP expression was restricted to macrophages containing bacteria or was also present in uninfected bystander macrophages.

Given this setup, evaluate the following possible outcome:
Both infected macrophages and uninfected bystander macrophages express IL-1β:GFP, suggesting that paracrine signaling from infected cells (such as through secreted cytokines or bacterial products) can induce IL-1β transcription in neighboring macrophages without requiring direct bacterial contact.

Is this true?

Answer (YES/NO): NO